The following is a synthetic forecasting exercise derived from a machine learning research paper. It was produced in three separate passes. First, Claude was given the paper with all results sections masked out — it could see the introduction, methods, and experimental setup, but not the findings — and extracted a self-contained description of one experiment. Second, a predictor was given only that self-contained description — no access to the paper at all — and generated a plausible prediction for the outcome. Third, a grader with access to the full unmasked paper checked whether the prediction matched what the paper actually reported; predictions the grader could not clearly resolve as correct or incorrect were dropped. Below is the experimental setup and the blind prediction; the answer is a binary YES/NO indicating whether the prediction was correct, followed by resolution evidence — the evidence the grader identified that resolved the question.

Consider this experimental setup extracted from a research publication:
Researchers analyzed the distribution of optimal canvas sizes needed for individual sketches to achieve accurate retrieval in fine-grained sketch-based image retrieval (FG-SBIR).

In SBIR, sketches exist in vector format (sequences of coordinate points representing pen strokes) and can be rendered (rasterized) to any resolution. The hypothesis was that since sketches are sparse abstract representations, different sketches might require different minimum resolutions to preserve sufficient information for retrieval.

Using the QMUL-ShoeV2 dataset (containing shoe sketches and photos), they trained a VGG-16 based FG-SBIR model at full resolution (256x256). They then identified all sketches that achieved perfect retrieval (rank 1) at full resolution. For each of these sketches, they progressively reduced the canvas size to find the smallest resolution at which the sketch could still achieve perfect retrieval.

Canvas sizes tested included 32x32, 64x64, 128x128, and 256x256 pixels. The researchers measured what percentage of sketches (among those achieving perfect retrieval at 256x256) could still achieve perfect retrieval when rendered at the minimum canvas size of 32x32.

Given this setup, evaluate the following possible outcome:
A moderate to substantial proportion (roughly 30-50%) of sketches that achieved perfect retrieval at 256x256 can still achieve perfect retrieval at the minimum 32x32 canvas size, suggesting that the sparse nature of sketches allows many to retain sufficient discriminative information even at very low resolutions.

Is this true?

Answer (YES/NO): YES